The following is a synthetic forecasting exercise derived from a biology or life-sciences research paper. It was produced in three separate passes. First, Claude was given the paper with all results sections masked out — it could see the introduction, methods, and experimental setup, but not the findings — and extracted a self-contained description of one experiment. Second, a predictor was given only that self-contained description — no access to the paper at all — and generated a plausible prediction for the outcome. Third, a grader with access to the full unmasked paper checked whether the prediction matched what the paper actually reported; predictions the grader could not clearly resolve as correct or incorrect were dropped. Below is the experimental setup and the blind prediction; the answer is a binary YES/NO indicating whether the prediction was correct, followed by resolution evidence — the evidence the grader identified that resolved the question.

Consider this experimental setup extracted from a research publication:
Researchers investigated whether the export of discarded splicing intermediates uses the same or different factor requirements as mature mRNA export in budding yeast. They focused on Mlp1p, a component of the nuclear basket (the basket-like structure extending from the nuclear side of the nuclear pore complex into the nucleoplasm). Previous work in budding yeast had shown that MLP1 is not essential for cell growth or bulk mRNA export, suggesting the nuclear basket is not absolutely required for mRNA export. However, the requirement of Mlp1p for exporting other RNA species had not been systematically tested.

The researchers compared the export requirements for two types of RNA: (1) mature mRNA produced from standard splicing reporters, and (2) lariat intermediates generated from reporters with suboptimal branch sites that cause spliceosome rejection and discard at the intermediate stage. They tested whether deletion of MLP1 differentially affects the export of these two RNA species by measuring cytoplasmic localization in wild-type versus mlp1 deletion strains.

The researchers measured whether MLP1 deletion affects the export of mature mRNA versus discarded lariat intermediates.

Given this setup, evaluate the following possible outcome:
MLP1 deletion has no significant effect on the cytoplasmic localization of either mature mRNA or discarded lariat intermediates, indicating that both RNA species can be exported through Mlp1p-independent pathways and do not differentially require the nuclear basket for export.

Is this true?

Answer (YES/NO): NO